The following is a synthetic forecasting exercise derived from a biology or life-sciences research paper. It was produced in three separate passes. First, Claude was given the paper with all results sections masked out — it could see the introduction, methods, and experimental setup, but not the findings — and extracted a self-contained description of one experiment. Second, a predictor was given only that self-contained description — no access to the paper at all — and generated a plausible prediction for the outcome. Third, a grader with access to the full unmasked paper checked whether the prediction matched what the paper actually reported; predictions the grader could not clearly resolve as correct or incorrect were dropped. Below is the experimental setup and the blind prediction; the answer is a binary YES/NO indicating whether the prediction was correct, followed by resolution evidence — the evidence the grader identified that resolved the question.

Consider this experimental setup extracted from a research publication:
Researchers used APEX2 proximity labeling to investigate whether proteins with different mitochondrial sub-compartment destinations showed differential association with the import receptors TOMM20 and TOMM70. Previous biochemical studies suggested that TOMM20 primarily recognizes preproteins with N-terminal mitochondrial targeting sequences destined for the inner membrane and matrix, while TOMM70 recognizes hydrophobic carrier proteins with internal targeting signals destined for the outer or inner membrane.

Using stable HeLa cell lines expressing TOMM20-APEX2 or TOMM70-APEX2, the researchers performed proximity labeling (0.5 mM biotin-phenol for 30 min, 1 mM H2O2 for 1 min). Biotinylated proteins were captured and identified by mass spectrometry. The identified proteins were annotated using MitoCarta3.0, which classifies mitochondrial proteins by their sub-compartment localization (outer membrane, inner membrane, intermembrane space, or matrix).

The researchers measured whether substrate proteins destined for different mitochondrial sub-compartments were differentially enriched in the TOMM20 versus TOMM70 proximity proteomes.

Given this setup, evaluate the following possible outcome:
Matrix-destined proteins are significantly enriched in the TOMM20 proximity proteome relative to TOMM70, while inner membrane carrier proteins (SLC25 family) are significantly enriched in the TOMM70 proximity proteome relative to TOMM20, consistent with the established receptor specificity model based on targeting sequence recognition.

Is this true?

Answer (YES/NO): NO